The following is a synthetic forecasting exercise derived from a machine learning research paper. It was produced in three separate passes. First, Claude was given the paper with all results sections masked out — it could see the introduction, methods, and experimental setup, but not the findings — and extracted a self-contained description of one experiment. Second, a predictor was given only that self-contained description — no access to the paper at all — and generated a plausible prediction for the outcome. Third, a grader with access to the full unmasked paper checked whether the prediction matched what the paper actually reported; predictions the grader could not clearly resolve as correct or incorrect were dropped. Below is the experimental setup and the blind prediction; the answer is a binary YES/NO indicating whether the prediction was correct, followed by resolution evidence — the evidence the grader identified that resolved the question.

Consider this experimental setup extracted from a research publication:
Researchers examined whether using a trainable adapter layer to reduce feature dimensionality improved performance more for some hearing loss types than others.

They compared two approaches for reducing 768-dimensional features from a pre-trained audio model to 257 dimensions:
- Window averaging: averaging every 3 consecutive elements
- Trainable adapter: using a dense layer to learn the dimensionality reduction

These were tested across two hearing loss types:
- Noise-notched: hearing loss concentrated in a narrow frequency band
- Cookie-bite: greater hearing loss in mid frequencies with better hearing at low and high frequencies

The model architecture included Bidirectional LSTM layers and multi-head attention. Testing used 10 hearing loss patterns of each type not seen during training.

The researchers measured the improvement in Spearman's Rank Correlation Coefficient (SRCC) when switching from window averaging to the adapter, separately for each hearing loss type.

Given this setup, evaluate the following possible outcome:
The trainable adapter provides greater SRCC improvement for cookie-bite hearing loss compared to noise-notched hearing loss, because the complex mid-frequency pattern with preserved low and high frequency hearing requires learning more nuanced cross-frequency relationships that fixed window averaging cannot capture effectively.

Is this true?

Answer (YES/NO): YES